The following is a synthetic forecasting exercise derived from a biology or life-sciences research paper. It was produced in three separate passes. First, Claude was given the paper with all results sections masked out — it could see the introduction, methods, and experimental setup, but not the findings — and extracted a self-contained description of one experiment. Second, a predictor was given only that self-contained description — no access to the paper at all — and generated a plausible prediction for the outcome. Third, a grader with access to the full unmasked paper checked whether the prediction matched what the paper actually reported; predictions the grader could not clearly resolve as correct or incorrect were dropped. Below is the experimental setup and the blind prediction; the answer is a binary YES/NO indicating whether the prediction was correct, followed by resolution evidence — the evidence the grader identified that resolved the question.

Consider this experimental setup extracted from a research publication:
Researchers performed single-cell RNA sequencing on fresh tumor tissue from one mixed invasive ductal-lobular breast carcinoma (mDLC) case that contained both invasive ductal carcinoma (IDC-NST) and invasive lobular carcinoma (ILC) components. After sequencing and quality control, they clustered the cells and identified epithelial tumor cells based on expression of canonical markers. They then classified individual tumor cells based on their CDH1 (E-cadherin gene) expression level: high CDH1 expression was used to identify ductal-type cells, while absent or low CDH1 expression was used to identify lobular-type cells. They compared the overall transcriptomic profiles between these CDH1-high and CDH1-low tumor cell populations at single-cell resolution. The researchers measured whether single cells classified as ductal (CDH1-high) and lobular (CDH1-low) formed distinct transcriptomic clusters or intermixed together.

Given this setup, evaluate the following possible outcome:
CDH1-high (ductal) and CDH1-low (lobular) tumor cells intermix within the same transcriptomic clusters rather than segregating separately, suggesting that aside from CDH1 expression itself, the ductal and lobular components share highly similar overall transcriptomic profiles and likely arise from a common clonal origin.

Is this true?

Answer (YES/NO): NO